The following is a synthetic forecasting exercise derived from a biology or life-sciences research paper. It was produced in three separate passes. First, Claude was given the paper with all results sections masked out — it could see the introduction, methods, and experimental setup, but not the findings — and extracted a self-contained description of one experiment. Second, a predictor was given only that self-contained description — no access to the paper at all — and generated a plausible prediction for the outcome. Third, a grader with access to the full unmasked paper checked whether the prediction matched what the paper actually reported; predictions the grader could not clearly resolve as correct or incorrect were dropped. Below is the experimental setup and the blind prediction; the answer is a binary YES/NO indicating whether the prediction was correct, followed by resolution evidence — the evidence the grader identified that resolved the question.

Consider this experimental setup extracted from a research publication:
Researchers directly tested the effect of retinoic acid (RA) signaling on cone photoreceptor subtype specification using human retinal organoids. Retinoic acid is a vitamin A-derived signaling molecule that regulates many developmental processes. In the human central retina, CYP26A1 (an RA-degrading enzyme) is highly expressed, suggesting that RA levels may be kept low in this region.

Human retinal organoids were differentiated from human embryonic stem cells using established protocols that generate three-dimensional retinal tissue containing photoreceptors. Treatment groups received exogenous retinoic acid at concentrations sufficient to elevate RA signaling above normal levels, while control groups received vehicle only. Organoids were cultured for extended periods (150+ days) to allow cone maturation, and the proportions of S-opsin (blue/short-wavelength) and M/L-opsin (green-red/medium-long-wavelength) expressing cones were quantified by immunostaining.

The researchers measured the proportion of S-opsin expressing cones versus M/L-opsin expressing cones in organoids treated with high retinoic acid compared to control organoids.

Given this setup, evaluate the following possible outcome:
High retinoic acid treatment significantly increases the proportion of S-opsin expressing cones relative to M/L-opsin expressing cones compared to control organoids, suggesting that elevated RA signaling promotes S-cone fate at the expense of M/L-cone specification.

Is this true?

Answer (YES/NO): YES